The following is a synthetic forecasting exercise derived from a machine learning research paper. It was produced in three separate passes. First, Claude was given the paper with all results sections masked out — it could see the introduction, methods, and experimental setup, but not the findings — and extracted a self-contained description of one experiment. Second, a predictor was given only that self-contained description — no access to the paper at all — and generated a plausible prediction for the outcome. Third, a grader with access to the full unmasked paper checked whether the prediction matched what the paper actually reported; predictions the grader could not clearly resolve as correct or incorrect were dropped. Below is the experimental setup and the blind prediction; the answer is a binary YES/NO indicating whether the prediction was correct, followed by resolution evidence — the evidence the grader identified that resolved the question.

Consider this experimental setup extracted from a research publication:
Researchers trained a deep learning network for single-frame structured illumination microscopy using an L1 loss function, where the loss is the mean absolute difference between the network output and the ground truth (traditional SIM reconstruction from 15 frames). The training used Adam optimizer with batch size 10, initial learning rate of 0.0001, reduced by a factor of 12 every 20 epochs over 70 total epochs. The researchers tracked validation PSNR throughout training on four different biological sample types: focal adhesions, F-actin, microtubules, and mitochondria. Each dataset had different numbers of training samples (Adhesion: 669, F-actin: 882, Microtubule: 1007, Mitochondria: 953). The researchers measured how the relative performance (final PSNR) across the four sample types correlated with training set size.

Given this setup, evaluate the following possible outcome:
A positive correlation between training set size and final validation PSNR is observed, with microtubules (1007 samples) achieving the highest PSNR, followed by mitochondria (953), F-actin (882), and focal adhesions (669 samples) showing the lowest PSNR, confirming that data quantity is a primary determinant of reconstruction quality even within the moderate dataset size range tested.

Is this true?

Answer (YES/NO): NO